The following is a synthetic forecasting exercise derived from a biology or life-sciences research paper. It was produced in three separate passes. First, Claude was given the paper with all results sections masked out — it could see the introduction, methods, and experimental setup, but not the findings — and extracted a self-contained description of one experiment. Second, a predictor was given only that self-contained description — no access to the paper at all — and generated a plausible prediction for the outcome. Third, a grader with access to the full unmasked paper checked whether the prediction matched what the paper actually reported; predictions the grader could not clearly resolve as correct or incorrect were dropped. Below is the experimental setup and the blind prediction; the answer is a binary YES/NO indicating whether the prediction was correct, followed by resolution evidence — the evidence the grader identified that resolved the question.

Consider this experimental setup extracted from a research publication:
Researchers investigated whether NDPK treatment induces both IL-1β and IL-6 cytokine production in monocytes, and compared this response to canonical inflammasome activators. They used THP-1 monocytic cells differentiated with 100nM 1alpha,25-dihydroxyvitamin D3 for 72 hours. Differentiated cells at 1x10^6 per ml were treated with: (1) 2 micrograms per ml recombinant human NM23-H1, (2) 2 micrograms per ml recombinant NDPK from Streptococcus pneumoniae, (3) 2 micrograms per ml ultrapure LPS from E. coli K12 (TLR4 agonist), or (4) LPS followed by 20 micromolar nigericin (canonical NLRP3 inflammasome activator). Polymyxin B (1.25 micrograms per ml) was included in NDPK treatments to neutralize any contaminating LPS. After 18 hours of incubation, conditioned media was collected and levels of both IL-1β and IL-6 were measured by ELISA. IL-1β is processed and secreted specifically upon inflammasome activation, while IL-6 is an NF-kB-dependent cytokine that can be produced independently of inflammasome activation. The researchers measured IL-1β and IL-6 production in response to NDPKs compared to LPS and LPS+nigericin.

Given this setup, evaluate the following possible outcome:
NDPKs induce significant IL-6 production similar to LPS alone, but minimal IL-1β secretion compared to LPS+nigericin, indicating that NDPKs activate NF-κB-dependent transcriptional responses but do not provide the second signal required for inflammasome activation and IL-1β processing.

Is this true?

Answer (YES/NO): NO